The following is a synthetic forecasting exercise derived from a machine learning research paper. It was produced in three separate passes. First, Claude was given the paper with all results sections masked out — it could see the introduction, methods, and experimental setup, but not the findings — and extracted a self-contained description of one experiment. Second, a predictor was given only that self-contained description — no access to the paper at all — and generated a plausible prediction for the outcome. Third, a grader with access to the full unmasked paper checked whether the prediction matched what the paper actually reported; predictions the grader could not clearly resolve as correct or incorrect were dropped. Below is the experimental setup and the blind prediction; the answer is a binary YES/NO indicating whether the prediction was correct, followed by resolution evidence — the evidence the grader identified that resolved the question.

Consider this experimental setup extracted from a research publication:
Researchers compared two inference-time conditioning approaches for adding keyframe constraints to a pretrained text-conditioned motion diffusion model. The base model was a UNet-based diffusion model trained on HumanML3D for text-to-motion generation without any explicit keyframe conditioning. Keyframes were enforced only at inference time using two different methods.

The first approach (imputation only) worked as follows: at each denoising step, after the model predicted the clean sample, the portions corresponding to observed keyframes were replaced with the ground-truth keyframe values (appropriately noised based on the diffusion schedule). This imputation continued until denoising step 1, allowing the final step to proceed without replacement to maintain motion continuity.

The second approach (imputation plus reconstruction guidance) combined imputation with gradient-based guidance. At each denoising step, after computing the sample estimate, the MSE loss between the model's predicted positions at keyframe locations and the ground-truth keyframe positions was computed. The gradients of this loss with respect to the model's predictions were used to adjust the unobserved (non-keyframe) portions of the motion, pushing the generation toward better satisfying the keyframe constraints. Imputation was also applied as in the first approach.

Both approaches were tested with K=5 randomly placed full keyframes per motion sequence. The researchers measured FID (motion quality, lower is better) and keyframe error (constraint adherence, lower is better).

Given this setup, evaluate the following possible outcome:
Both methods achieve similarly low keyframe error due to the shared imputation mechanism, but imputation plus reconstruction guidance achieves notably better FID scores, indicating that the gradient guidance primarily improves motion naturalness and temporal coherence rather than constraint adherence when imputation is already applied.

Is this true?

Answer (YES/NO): NO